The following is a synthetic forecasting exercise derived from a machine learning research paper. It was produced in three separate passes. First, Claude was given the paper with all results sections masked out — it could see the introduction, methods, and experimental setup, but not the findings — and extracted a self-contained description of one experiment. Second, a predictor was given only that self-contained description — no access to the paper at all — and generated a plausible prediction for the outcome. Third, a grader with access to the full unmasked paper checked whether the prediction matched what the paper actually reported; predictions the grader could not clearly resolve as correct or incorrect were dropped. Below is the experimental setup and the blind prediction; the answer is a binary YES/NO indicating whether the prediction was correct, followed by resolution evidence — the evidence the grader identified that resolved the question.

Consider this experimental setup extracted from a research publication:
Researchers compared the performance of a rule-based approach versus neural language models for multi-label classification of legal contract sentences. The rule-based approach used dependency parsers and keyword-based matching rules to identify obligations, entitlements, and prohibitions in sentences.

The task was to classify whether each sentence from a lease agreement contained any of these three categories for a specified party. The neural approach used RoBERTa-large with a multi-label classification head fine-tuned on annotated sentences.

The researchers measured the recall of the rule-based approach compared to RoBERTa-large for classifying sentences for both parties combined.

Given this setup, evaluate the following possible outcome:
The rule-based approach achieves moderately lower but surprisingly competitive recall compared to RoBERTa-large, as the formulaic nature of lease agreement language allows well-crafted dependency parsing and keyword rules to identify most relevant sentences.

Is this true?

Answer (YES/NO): NO